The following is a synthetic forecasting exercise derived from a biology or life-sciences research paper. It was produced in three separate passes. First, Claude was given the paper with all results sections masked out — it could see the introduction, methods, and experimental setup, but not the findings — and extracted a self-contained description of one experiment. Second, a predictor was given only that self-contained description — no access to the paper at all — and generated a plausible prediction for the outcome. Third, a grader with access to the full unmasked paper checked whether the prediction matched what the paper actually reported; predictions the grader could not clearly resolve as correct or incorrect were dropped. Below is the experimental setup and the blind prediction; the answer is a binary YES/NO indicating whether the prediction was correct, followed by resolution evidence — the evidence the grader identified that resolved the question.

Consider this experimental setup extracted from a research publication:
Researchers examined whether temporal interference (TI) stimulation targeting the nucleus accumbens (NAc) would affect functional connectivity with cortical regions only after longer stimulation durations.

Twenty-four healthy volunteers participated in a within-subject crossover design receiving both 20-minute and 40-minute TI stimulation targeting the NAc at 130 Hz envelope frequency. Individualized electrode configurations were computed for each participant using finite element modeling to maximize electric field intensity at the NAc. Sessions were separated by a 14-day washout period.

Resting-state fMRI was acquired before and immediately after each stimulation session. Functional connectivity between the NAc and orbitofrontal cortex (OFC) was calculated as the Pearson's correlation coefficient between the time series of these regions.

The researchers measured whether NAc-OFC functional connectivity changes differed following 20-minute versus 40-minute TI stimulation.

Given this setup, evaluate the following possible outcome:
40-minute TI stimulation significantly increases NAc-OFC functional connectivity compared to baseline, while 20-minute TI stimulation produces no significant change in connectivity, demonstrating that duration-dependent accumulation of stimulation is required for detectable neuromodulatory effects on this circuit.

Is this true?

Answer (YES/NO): NO